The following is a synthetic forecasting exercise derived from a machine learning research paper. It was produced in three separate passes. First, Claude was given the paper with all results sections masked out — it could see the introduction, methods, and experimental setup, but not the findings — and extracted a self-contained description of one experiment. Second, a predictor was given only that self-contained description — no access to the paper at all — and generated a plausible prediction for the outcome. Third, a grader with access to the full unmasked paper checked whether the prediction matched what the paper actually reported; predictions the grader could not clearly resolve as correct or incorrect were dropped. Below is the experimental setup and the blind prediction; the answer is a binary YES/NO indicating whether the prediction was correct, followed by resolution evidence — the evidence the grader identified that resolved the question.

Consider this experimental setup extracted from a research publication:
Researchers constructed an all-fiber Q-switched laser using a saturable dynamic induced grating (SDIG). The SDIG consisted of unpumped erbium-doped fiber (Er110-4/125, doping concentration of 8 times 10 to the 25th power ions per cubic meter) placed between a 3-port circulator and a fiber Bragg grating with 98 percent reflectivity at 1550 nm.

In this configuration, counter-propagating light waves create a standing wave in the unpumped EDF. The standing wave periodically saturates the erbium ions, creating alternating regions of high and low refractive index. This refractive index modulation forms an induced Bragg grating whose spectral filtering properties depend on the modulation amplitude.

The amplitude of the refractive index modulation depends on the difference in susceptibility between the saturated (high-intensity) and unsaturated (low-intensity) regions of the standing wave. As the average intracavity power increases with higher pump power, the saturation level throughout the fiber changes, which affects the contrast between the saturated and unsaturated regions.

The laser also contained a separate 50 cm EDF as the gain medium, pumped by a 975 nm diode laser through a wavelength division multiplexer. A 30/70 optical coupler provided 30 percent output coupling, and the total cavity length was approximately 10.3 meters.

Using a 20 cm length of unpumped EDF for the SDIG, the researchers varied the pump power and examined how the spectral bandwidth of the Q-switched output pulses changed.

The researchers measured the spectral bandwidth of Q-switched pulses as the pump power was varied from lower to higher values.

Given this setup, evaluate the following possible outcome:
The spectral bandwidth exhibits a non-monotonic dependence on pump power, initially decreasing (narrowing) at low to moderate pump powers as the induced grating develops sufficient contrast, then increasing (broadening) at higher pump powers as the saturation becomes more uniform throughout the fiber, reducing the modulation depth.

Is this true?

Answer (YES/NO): NO